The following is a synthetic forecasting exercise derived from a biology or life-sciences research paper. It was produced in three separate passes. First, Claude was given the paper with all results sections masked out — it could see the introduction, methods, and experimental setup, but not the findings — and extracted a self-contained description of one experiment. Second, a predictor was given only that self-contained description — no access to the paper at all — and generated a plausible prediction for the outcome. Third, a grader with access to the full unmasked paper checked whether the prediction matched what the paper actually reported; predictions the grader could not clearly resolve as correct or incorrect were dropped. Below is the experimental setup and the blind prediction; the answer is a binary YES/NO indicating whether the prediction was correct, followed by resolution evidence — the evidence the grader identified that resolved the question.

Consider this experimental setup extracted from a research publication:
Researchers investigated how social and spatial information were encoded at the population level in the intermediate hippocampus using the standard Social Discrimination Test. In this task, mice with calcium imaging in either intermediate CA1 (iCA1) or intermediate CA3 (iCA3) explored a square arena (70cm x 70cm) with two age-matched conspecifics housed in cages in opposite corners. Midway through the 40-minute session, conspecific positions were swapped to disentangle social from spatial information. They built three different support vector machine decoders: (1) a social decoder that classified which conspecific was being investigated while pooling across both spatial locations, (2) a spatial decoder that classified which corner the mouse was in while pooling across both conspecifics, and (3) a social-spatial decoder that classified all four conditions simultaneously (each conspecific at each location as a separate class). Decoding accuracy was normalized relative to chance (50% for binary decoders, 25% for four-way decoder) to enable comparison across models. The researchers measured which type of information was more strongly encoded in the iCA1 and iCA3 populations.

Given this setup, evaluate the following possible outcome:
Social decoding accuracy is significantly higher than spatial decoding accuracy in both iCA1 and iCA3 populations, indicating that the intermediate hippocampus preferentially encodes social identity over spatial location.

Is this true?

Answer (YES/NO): NO